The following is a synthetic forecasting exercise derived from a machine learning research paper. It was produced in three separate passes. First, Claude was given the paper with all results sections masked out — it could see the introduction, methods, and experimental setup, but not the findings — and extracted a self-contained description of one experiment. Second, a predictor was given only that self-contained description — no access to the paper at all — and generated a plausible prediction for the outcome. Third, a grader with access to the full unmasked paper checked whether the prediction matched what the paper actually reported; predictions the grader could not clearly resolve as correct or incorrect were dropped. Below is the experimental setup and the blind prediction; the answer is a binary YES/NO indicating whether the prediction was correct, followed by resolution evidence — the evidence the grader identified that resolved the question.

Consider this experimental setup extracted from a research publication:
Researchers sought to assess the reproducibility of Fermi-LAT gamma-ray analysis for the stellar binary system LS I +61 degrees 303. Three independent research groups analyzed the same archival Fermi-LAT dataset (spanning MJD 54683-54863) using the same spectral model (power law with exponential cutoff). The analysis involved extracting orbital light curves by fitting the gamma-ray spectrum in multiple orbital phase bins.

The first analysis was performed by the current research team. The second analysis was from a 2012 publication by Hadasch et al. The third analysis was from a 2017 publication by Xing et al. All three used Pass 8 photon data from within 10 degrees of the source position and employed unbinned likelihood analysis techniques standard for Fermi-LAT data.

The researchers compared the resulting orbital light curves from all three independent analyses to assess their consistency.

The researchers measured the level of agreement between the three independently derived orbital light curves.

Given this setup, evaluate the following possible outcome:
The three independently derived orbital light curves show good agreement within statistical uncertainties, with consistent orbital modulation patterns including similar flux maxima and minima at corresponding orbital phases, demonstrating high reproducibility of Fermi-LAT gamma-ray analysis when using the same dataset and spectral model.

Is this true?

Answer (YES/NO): YES